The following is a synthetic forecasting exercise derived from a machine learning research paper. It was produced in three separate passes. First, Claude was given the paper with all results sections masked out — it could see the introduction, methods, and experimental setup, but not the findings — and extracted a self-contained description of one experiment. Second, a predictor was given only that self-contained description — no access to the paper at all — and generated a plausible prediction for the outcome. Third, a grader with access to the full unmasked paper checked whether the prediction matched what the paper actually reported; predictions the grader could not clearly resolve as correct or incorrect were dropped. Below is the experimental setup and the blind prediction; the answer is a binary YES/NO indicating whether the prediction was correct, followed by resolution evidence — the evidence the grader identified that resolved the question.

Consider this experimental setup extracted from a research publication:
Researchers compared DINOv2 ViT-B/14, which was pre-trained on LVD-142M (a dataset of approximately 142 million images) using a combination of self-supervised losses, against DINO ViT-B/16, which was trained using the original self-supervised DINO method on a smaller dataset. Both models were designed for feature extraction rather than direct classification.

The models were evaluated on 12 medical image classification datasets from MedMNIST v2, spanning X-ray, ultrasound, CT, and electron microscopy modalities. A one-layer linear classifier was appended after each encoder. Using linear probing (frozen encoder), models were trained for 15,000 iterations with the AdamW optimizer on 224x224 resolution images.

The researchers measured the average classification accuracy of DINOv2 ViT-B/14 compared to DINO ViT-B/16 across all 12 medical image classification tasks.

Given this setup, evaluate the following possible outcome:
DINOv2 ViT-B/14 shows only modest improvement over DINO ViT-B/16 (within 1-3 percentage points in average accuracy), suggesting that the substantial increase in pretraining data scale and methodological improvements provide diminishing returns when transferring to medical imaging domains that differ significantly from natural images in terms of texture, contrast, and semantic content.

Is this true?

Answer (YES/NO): NO